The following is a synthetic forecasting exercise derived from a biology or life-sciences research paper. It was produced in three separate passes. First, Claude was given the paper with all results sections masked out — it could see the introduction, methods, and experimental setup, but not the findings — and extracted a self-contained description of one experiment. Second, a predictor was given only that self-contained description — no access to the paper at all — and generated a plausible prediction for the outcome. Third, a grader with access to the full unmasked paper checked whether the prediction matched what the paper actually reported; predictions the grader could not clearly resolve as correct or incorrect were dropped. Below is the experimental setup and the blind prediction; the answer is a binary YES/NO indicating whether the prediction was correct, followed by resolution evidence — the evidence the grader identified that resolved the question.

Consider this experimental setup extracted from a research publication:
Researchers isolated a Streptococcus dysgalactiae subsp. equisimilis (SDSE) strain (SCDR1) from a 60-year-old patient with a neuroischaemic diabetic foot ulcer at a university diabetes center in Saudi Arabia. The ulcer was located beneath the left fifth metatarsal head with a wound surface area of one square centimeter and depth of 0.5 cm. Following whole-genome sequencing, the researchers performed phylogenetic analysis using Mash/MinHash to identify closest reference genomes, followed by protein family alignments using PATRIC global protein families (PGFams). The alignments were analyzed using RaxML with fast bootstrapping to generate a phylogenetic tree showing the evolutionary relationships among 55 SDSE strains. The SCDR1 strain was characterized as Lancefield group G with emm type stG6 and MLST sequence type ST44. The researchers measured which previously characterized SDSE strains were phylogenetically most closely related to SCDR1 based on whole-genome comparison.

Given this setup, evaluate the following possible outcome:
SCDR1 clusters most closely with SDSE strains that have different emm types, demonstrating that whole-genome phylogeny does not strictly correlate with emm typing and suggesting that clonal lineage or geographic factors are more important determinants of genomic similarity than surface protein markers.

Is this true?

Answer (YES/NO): YES